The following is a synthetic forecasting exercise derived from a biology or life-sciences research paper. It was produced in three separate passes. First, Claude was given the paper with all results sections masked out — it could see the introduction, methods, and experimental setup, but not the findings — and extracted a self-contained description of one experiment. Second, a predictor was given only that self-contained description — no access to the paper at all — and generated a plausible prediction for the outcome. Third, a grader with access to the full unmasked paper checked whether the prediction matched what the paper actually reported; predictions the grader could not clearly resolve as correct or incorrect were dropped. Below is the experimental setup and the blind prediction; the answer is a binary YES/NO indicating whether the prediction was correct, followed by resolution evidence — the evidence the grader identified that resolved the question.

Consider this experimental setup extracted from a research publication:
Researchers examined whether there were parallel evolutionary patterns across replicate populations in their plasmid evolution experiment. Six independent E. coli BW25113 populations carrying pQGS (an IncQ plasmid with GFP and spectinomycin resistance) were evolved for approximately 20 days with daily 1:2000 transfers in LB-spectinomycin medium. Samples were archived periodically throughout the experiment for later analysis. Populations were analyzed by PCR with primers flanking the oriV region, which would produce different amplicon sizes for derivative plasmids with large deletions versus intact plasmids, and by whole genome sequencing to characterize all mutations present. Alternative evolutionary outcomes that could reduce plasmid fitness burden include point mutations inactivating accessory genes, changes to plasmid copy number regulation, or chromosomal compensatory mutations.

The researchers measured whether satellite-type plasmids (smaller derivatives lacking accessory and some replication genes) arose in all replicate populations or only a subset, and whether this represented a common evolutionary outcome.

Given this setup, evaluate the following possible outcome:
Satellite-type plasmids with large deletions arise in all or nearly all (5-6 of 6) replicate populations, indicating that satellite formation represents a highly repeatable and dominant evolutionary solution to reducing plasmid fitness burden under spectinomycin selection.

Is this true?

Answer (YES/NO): YES